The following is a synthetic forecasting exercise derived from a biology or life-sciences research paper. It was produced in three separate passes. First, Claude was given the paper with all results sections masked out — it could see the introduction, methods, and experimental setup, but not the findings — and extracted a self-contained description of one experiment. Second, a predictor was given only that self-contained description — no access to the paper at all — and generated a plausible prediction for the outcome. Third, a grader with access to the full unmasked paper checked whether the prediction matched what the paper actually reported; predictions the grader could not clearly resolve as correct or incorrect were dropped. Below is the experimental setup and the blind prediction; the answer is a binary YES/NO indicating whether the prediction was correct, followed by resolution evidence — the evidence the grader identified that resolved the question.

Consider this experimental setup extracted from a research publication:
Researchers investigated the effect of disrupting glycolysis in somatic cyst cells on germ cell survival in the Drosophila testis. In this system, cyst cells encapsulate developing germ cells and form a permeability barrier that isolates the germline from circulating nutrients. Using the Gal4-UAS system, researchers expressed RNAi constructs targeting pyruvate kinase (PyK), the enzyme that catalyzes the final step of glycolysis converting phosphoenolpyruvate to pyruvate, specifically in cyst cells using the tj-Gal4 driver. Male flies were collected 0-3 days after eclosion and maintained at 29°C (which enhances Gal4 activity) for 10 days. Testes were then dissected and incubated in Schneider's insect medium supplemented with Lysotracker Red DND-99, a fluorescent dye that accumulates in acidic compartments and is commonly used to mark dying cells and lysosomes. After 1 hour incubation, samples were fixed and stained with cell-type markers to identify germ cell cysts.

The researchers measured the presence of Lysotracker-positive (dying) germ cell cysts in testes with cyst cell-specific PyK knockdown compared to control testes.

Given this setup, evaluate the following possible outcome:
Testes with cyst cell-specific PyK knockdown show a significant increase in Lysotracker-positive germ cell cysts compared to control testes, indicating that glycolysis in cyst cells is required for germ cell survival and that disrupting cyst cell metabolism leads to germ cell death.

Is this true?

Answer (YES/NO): YES